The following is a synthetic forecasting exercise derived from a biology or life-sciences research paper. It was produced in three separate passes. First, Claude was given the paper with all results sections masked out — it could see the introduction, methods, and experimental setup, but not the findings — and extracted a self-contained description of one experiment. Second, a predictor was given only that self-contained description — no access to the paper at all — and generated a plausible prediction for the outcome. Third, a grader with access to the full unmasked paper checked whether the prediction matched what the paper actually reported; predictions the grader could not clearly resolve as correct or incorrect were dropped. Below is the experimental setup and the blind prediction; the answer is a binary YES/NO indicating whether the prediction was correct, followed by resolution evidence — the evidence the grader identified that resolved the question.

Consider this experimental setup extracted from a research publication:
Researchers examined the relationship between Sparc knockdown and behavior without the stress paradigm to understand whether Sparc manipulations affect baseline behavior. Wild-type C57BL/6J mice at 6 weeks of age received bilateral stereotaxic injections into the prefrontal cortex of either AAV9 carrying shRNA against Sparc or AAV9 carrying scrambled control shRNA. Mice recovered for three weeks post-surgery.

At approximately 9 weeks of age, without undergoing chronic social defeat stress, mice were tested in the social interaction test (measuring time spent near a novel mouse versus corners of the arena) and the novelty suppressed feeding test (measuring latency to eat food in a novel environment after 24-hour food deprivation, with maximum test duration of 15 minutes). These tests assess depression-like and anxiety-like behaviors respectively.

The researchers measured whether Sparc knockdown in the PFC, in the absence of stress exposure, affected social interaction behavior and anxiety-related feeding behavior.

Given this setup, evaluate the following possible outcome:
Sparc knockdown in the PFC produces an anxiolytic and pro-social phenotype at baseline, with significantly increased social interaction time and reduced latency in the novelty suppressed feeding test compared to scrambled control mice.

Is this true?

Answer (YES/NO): NO